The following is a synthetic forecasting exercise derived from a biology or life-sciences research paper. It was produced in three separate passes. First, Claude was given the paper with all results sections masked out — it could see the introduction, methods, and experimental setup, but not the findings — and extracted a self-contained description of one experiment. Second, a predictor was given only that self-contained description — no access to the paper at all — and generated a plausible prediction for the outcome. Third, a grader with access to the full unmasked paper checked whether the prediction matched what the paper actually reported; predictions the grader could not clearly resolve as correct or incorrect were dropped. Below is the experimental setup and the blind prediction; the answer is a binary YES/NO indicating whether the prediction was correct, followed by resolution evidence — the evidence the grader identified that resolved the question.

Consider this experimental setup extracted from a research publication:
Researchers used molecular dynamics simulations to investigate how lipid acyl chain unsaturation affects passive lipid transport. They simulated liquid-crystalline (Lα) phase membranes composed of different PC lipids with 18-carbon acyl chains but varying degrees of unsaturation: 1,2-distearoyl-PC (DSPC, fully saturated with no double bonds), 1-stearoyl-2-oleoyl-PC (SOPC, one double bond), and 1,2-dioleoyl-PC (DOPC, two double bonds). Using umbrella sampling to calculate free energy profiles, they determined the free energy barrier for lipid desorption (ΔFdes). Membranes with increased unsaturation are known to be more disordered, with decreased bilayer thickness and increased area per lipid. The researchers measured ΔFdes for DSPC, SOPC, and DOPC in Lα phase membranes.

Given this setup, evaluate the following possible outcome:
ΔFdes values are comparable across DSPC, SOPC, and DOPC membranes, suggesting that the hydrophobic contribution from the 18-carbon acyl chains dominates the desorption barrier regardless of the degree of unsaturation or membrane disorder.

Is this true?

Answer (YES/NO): NO